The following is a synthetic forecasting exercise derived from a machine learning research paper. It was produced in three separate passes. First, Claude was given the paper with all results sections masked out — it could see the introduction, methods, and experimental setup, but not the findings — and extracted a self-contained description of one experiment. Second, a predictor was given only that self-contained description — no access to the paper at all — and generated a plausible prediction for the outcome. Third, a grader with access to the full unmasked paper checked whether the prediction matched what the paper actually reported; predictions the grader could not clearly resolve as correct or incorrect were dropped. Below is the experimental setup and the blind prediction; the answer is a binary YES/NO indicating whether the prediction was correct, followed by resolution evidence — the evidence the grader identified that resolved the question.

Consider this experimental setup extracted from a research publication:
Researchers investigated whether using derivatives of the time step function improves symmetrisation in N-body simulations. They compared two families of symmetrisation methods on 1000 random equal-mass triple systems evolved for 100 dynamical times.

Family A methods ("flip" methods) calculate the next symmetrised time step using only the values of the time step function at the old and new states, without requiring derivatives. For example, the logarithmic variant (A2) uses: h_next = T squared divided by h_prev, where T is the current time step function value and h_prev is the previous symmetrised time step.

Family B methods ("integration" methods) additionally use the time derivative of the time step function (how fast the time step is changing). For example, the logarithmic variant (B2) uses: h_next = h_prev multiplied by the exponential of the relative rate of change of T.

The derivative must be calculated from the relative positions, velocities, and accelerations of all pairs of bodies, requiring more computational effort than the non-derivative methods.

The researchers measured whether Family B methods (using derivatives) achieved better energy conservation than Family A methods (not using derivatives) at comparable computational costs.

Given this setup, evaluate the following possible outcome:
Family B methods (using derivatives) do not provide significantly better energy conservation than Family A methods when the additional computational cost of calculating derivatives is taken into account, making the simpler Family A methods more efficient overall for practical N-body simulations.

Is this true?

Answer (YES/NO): YES